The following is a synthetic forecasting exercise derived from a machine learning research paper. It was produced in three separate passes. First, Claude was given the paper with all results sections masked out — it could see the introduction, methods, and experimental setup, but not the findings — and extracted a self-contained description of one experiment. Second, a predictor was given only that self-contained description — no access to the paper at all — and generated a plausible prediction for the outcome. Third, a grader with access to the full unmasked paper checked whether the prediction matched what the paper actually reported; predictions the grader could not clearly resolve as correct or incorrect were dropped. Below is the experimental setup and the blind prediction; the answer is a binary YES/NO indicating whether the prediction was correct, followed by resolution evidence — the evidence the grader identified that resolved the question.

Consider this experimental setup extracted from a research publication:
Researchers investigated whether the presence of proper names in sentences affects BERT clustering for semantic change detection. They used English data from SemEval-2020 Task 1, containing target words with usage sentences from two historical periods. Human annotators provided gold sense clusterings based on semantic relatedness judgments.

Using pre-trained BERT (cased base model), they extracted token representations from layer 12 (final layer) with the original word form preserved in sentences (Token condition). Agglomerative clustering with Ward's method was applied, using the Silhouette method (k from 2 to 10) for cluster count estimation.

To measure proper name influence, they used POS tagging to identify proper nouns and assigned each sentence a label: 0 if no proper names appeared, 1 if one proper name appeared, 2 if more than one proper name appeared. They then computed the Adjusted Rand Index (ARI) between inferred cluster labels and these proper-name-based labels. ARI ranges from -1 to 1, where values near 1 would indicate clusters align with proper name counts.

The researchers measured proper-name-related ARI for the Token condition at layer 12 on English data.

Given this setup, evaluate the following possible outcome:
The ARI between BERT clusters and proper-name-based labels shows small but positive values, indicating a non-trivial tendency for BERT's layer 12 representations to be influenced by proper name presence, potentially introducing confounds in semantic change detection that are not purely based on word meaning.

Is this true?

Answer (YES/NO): YES